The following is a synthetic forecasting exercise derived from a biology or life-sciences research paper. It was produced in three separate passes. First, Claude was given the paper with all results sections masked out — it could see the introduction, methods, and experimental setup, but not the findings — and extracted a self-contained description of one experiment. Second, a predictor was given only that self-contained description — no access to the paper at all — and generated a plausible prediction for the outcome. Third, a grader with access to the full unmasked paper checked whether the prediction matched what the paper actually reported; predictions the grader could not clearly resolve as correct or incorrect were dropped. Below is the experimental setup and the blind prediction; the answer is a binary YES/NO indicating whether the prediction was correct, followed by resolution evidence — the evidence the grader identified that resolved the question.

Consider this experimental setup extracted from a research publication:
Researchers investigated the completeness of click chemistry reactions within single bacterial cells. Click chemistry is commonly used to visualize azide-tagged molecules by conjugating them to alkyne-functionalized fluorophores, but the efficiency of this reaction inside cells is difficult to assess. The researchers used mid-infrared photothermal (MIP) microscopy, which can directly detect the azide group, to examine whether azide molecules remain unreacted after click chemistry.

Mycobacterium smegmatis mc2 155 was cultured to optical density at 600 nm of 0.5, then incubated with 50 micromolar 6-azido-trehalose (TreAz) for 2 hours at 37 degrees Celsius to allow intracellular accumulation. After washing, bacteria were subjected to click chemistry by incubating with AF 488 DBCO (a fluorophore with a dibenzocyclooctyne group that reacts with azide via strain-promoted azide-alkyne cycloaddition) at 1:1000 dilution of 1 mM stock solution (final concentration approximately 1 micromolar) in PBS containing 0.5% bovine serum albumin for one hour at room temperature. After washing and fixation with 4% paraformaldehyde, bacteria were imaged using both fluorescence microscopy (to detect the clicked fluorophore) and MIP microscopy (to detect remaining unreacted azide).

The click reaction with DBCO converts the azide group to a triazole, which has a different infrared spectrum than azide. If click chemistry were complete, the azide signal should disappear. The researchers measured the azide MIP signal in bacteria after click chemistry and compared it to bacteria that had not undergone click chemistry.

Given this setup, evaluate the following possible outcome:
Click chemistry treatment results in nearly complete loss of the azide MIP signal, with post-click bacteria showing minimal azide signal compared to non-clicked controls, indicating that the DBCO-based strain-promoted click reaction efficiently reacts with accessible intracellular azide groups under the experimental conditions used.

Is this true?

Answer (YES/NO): NO